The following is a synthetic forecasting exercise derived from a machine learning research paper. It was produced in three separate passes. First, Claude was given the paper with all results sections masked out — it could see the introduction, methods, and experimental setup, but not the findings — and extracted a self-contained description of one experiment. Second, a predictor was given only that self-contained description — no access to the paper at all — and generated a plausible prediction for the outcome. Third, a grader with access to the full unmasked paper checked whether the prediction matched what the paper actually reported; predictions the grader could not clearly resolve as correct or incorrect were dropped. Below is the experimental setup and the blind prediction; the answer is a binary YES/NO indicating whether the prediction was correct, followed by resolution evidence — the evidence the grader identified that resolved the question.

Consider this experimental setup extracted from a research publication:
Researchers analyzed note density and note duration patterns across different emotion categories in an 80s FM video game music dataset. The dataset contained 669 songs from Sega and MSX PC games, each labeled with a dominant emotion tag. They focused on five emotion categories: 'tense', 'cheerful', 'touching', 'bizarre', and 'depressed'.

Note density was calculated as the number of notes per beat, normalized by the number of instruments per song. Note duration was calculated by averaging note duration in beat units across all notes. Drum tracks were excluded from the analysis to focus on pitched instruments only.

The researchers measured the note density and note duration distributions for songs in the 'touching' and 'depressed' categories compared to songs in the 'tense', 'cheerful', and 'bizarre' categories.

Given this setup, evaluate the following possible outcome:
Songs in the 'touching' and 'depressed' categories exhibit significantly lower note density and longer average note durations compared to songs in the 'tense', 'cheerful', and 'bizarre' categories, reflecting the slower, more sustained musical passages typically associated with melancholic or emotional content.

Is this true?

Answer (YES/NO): YES